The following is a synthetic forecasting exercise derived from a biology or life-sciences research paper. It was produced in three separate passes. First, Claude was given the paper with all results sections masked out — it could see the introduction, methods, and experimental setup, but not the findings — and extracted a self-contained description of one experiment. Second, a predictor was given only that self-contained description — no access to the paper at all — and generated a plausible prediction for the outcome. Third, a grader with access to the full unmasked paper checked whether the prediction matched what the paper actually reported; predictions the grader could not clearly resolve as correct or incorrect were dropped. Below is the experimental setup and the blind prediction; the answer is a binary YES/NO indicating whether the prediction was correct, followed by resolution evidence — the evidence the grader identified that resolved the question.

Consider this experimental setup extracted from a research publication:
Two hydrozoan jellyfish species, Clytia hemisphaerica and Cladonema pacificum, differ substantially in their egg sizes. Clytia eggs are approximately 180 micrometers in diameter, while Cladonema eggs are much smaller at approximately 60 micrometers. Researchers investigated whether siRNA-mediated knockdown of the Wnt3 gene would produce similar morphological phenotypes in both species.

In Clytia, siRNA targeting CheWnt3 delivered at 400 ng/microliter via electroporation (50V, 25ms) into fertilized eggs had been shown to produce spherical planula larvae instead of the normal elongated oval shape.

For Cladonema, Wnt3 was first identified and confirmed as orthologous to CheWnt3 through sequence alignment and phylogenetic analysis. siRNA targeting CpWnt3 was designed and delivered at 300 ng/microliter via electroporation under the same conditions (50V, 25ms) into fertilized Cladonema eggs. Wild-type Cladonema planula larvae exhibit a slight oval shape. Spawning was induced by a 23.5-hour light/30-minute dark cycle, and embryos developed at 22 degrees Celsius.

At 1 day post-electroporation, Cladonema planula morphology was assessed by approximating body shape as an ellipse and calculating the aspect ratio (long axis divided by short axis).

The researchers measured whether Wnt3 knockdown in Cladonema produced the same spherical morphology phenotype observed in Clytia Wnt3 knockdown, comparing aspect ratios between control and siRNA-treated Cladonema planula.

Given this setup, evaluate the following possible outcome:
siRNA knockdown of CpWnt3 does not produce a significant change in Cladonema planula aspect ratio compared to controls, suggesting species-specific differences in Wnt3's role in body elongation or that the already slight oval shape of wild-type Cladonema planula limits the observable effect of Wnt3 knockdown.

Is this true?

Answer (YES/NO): YES